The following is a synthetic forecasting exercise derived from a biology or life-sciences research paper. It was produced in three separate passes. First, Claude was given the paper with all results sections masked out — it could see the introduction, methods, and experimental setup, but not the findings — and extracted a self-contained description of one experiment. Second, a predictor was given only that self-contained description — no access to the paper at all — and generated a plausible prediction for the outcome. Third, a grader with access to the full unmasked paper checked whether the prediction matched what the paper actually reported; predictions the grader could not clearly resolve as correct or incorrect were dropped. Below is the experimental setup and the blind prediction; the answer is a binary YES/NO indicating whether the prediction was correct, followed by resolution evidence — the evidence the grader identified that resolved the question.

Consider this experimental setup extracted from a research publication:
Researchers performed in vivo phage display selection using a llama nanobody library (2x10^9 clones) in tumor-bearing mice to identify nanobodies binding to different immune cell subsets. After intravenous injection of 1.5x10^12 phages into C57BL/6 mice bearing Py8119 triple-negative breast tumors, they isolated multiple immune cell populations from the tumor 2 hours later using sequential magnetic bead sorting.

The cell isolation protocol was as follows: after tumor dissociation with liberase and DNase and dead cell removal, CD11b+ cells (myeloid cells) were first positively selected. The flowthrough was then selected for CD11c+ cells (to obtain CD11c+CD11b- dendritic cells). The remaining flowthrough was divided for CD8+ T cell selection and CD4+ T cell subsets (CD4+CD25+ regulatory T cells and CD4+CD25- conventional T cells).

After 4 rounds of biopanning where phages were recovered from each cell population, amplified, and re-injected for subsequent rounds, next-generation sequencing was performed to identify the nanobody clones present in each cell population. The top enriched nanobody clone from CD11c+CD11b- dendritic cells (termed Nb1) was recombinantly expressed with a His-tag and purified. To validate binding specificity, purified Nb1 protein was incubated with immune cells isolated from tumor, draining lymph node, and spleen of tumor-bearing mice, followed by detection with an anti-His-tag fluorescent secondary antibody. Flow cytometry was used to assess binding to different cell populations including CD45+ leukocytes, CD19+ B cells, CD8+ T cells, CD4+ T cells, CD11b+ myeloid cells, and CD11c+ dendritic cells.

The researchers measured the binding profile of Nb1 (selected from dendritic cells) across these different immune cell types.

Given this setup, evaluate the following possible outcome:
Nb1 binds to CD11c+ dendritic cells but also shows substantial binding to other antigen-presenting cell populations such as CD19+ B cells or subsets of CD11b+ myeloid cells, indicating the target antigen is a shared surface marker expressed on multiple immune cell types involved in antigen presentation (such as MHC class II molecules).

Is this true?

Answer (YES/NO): NO